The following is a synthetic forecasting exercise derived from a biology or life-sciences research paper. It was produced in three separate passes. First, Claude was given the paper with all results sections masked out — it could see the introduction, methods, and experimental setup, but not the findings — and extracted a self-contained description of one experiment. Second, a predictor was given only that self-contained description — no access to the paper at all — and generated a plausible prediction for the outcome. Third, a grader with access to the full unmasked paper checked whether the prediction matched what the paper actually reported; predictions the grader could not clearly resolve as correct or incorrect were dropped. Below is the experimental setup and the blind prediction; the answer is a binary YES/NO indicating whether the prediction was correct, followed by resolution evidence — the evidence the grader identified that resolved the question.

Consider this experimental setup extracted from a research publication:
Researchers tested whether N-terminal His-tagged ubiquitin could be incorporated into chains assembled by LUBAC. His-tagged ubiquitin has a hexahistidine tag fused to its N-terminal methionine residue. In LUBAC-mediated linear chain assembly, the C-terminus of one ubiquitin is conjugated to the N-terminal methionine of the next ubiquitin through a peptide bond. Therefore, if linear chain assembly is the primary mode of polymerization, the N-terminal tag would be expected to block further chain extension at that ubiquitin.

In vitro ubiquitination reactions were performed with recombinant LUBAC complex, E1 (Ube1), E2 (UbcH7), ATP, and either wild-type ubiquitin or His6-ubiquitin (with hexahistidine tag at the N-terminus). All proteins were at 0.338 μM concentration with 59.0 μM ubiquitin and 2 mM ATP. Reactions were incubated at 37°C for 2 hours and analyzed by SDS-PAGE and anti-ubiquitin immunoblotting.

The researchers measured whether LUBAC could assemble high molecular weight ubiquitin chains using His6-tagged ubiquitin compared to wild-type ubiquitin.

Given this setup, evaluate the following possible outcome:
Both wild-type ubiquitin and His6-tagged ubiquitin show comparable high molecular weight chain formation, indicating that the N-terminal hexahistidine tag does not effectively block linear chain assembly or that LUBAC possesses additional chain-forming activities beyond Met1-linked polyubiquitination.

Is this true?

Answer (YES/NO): NO